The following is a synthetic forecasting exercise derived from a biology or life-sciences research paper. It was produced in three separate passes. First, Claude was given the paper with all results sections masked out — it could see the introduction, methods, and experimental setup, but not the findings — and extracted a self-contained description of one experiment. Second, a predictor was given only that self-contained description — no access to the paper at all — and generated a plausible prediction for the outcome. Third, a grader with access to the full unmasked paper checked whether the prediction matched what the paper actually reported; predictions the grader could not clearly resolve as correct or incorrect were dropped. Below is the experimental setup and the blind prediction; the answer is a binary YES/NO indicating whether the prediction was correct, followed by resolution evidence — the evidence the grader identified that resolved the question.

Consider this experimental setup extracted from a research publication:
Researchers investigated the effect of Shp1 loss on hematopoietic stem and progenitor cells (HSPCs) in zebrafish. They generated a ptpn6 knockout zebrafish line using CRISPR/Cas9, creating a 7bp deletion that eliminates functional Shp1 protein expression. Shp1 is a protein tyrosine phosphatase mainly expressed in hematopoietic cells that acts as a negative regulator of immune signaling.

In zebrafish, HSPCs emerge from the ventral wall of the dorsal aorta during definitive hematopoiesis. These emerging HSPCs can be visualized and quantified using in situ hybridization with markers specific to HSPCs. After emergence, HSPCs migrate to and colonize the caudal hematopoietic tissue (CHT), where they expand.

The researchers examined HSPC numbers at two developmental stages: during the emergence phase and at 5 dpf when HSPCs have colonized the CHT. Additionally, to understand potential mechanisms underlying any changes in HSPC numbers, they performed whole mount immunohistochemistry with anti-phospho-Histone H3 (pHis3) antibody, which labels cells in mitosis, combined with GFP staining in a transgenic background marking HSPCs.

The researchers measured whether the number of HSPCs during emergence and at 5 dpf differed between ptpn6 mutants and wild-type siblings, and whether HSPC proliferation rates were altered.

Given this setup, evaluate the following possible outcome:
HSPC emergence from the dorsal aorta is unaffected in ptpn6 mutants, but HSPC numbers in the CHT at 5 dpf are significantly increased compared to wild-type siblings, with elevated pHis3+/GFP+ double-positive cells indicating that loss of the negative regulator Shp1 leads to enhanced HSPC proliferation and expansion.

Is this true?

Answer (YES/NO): NO